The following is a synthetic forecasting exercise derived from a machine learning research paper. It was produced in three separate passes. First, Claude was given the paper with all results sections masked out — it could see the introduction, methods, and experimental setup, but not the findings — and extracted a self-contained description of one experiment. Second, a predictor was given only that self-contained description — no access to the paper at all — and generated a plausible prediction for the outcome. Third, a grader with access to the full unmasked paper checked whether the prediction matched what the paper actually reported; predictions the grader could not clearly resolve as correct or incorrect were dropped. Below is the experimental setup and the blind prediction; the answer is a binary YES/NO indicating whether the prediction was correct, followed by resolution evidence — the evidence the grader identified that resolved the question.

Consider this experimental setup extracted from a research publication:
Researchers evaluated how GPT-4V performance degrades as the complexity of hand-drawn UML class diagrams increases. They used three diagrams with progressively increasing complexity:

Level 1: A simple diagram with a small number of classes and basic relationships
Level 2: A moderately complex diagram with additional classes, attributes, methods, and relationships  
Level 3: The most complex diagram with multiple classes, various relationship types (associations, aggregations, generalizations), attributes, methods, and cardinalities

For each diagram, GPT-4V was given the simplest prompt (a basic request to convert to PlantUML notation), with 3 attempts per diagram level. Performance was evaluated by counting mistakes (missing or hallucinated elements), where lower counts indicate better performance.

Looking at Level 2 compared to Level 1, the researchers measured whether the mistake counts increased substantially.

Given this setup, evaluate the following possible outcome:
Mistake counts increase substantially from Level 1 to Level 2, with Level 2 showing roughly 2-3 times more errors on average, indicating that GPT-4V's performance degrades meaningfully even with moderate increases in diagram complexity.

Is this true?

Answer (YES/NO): NO